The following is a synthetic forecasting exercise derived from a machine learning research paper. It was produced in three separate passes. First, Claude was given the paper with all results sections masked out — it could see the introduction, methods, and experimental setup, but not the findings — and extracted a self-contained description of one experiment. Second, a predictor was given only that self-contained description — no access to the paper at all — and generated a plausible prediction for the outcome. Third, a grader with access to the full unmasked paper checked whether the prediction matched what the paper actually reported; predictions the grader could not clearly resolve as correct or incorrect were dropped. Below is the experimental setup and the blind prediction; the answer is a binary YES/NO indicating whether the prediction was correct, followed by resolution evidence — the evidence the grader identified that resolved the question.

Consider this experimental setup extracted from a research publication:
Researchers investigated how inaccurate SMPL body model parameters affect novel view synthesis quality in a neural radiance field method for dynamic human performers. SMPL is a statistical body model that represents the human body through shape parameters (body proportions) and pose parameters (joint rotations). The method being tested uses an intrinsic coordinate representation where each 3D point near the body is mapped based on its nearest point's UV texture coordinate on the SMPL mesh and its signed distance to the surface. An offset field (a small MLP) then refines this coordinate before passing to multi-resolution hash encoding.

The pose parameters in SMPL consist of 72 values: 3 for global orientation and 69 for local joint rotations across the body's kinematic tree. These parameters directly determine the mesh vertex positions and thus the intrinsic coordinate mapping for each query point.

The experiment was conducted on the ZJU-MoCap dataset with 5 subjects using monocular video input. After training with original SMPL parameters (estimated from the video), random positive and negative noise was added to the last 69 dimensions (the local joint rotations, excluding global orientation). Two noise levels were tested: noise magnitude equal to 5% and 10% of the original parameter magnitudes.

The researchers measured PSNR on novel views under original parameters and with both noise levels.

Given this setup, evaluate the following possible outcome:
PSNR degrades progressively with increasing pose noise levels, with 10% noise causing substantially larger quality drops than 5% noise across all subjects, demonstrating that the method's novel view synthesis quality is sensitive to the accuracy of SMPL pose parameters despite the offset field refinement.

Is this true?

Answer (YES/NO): NO